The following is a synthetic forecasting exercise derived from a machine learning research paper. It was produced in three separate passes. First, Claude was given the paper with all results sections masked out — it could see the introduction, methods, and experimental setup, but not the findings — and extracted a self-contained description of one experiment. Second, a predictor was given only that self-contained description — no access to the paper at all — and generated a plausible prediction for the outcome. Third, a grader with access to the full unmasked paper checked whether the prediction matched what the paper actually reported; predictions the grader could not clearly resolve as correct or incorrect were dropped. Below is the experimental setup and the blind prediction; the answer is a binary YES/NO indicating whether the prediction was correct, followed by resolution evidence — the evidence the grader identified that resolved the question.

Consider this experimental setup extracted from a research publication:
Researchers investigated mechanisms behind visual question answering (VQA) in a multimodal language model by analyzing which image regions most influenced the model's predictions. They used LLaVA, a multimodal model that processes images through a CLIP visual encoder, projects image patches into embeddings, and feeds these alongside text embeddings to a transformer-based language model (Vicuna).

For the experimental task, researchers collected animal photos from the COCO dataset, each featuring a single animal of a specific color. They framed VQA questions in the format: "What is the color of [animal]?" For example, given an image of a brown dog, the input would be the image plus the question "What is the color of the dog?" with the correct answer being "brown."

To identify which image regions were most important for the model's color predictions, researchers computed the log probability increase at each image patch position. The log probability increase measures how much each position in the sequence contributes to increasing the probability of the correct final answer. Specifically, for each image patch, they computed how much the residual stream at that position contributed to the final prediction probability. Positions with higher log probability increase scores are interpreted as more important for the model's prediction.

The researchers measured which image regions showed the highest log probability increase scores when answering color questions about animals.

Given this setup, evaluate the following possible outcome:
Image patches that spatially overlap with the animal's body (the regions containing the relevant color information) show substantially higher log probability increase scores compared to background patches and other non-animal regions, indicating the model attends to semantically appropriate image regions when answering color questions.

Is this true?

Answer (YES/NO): YES